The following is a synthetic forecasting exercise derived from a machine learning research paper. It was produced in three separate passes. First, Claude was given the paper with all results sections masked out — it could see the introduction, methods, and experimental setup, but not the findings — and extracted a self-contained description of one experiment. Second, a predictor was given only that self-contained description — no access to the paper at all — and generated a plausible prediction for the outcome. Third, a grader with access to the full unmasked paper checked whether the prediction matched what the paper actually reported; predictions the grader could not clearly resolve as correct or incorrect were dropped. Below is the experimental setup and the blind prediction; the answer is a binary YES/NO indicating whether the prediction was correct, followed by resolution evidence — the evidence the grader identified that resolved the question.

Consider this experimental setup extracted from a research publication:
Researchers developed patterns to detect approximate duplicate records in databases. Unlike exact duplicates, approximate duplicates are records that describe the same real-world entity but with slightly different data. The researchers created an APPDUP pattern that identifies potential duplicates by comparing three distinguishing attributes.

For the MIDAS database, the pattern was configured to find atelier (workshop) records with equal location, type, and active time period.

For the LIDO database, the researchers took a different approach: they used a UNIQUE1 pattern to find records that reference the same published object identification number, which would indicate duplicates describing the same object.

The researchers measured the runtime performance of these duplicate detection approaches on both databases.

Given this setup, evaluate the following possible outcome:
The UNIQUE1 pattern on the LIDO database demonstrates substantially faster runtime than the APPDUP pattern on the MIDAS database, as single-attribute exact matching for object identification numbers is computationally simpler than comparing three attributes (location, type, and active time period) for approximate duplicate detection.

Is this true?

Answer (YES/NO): NO